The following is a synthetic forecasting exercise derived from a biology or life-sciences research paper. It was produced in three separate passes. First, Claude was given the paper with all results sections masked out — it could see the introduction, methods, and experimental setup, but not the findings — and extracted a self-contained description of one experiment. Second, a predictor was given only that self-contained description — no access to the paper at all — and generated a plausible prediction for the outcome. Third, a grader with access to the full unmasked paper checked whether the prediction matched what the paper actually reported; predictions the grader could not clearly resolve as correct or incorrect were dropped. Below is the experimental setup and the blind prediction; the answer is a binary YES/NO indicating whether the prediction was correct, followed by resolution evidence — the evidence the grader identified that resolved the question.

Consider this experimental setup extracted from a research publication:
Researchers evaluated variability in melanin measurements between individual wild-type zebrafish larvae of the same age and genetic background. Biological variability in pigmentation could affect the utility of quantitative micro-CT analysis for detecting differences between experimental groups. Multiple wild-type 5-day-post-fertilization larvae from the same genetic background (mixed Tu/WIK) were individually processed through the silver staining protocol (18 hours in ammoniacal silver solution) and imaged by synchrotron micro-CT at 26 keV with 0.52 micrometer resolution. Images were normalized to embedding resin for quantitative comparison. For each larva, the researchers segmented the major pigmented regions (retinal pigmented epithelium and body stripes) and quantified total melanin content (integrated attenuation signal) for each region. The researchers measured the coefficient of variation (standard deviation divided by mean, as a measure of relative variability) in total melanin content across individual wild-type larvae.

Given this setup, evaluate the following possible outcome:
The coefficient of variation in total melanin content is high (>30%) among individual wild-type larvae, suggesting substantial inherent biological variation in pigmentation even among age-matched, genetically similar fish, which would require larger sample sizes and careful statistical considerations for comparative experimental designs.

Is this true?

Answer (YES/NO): NO